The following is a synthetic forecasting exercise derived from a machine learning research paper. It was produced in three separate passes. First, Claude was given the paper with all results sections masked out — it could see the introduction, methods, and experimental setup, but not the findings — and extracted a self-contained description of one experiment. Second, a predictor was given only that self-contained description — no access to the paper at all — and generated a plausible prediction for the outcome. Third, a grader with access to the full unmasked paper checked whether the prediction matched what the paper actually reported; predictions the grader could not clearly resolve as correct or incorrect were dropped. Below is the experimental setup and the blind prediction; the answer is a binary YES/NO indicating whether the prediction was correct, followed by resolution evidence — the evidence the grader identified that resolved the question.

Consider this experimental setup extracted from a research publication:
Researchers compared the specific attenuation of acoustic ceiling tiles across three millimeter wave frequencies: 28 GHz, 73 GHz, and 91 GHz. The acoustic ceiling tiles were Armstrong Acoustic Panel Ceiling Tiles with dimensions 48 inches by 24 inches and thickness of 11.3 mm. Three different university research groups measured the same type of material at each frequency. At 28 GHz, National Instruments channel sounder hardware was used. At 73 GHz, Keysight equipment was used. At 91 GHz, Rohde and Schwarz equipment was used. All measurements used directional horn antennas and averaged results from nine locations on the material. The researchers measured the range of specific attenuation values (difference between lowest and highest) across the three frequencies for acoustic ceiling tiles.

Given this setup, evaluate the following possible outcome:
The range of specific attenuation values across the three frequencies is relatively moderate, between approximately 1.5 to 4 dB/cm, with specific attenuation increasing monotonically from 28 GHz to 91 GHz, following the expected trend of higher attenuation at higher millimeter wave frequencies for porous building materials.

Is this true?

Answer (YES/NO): NO